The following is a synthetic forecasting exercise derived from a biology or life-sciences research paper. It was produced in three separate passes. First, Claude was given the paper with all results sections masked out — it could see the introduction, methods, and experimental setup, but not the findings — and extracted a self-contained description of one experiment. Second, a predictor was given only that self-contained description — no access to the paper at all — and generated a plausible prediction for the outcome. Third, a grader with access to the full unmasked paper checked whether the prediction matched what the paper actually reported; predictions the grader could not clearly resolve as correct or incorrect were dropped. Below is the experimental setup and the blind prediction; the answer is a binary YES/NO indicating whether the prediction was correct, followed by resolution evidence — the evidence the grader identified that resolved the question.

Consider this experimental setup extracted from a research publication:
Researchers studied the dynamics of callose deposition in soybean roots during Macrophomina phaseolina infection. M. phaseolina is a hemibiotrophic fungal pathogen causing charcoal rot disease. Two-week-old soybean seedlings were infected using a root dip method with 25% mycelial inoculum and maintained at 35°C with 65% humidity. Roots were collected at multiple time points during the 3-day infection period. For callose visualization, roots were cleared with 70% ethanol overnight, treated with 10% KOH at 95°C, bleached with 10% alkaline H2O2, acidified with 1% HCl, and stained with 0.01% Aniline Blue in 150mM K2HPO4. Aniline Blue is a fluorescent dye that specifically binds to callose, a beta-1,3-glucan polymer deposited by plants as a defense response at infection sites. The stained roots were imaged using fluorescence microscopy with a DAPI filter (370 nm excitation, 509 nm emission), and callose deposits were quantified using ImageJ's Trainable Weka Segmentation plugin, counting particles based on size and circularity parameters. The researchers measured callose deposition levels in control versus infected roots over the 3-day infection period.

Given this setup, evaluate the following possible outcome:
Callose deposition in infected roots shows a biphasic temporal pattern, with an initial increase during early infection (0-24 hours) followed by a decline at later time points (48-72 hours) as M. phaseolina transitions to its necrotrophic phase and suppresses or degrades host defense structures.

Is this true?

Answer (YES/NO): NO